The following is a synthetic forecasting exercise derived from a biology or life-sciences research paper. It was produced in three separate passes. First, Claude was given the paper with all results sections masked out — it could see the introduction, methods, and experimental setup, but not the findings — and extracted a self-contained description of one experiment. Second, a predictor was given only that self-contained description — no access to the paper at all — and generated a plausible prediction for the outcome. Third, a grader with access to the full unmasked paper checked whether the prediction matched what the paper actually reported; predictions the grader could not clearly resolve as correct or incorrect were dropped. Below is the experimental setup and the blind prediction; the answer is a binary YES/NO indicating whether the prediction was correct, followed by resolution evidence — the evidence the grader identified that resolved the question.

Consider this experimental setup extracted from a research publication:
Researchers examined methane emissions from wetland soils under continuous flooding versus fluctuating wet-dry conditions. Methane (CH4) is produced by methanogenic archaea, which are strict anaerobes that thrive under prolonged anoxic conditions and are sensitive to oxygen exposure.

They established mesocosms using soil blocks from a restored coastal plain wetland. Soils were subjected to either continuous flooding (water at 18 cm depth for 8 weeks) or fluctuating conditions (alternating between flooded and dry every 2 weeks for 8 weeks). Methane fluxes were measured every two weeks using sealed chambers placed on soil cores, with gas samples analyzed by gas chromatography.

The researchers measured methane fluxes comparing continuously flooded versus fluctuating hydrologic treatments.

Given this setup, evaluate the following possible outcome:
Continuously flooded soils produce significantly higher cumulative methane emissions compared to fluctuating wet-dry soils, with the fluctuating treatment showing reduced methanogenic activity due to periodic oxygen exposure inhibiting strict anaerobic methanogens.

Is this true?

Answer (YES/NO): NO